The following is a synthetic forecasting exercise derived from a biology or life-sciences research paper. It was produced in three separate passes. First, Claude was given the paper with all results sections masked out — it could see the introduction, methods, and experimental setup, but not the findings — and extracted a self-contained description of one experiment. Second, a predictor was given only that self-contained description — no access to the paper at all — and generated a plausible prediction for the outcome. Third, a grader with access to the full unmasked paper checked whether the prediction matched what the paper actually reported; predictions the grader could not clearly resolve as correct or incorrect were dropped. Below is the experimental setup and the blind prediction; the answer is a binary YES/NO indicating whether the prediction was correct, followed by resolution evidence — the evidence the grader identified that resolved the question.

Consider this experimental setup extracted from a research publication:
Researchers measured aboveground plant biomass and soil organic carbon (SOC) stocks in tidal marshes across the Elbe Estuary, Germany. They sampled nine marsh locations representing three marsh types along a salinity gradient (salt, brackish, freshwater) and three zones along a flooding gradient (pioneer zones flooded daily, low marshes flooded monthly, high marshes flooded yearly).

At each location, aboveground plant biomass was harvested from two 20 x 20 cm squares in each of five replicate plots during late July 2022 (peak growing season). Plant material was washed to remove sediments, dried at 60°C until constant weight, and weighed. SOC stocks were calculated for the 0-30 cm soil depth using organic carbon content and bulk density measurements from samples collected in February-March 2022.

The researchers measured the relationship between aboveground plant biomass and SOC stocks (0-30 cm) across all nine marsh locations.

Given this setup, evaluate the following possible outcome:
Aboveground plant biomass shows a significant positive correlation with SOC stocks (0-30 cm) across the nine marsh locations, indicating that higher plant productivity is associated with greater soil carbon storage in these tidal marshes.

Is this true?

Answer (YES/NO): YES